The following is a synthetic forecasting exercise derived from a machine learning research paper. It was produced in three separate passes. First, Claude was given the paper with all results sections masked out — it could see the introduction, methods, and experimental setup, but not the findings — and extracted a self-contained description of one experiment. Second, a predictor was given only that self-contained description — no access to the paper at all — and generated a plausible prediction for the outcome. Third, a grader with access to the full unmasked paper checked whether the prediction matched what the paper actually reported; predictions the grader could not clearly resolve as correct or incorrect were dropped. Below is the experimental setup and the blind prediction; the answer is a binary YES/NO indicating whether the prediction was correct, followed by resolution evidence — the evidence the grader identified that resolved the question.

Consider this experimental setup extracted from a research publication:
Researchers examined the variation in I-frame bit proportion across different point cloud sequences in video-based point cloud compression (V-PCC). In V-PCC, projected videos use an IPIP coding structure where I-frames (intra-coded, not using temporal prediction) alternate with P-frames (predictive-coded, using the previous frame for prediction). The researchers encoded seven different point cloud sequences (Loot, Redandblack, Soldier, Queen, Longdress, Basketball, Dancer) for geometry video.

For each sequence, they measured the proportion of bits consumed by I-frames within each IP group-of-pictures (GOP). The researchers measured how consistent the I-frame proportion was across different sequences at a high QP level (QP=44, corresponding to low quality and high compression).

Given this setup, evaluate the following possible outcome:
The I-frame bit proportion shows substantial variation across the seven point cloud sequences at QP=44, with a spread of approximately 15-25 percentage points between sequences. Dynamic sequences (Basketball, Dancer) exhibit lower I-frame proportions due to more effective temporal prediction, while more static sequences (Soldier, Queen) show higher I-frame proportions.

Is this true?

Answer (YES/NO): NO